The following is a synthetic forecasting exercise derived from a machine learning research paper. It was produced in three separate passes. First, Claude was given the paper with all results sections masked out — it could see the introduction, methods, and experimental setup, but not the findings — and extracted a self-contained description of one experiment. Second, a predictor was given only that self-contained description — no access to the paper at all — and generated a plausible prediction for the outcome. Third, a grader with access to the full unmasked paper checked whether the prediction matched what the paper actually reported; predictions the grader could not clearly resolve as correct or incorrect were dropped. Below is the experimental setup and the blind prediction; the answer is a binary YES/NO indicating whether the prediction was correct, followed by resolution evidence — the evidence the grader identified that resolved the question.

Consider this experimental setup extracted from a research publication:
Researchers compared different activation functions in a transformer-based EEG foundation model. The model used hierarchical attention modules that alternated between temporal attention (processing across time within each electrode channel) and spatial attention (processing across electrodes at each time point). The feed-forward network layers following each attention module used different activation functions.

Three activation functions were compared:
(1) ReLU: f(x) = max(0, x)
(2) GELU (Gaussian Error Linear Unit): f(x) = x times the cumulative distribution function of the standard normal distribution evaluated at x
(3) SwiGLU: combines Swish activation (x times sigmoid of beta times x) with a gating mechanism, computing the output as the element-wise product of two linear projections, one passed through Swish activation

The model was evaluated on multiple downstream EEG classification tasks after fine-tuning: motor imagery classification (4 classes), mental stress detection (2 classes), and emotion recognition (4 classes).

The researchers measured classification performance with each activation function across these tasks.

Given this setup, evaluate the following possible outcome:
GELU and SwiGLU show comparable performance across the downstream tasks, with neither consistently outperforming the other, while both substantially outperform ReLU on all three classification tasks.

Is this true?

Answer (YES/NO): NO